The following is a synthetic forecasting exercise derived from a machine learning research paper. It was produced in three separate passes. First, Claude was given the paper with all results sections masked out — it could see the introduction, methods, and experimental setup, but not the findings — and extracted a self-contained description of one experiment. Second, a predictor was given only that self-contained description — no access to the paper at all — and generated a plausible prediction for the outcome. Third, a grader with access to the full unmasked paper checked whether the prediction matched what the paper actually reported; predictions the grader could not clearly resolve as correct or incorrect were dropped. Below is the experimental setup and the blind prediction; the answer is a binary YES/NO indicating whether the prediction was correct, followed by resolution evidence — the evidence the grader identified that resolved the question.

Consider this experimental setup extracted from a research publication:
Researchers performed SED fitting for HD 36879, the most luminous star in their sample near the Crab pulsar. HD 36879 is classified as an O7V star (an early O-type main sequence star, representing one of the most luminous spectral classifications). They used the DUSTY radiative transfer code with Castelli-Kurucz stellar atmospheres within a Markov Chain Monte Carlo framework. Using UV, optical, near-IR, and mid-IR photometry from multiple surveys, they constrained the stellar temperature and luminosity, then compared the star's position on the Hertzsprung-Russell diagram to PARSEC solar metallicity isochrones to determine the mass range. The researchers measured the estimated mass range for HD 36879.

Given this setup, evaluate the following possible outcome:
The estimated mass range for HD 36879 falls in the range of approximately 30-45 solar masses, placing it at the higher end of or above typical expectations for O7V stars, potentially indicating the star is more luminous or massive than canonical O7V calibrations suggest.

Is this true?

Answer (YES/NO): NO